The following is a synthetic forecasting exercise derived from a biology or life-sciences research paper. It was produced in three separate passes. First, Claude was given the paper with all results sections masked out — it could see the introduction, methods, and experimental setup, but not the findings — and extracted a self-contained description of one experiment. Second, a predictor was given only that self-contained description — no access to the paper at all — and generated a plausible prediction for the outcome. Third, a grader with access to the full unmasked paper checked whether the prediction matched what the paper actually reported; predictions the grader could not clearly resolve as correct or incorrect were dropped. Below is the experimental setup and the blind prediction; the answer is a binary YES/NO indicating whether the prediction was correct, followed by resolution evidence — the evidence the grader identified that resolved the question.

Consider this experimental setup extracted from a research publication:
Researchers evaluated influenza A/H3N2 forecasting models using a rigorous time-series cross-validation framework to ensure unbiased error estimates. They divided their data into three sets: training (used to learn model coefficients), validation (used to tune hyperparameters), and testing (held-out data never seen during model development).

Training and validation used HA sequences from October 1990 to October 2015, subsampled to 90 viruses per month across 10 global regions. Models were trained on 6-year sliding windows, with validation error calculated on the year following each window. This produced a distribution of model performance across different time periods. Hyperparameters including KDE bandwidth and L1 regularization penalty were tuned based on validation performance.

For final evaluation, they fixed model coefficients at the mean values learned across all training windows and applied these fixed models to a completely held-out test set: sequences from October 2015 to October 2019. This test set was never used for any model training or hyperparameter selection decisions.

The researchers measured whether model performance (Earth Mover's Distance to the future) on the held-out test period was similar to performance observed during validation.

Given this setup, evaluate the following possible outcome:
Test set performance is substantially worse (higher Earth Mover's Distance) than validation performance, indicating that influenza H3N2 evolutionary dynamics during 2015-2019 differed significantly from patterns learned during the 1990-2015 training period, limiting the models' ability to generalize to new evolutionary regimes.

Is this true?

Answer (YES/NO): YES